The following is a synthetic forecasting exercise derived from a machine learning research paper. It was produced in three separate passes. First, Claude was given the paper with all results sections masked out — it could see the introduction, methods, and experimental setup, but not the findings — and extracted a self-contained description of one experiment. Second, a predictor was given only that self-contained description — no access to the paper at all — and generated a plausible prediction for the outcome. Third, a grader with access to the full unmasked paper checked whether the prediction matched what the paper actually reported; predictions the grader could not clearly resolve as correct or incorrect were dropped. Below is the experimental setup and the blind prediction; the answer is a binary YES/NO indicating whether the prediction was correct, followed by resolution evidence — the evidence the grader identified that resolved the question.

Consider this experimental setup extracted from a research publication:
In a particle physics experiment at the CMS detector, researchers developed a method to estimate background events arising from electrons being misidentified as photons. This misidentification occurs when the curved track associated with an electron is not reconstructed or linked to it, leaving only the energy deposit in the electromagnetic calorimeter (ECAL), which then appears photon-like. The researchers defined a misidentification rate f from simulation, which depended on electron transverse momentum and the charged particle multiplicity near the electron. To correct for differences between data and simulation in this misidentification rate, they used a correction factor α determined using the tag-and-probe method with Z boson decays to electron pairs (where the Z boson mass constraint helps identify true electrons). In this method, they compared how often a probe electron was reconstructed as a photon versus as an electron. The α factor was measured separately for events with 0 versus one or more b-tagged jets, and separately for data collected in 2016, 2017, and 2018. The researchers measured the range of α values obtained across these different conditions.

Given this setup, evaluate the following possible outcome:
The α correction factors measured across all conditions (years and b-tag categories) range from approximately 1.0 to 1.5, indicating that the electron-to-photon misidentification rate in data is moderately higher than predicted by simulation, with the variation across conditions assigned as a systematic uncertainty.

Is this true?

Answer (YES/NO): NO